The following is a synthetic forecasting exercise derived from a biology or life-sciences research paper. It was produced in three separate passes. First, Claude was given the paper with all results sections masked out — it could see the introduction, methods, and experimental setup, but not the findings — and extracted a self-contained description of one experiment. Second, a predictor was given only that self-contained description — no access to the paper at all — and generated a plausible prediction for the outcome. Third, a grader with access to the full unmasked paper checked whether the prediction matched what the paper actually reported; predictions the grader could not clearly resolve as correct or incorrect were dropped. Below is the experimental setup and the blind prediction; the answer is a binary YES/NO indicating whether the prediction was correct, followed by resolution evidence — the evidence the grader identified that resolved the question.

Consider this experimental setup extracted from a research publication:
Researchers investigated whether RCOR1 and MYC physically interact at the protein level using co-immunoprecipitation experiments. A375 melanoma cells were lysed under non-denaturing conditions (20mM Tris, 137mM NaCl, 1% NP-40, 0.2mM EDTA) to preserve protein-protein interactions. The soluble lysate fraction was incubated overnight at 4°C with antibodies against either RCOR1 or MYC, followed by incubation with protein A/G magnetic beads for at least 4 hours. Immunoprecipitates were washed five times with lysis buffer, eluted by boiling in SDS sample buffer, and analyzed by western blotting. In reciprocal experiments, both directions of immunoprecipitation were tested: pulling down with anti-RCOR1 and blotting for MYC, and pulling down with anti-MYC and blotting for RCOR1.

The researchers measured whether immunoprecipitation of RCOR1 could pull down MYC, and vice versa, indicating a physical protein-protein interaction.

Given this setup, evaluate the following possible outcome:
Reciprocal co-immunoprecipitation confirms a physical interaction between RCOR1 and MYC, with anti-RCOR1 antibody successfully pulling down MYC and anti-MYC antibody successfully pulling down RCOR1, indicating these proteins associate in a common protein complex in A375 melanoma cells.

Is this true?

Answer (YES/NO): NO